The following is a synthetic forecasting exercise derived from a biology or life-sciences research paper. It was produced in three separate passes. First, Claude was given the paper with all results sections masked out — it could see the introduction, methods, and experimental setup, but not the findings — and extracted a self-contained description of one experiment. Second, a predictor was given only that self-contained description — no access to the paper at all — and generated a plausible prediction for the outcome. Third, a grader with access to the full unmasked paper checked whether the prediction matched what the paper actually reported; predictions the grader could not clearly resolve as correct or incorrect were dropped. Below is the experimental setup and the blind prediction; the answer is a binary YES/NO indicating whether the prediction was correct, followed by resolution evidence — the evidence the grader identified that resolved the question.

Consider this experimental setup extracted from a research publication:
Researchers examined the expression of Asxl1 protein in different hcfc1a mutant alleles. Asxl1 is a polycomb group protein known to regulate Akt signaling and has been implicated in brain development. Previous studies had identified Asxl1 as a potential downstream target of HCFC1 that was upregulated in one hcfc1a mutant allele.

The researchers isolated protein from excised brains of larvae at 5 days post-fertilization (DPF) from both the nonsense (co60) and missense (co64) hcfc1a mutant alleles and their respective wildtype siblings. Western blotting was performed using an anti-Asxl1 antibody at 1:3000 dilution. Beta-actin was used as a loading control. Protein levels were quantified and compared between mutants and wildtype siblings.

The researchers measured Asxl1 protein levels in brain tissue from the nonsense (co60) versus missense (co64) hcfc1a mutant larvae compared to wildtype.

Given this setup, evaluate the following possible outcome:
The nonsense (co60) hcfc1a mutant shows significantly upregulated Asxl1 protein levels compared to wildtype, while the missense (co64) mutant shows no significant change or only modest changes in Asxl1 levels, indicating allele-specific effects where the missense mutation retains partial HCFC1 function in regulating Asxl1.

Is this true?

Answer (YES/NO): NO